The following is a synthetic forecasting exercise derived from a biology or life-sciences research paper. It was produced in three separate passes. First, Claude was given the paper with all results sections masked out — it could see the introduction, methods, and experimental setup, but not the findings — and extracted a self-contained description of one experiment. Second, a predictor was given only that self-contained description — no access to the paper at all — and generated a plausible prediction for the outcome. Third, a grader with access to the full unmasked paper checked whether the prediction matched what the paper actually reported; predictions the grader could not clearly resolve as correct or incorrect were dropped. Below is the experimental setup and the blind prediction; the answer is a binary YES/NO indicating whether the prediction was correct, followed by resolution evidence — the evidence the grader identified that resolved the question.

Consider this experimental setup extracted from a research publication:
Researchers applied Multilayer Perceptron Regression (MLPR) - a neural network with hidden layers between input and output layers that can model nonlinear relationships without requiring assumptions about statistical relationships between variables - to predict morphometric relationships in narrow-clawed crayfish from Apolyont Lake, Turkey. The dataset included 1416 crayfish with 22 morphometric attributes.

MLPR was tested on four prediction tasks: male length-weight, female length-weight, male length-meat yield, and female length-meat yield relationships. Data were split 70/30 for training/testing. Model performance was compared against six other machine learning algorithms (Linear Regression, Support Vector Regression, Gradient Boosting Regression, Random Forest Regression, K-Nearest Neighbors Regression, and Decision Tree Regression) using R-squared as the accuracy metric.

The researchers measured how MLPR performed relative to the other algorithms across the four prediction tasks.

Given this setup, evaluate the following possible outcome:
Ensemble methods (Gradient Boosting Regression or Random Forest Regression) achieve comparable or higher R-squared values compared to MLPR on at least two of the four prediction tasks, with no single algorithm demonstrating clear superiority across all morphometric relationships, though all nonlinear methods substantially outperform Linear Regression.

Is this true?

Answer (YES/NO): NO